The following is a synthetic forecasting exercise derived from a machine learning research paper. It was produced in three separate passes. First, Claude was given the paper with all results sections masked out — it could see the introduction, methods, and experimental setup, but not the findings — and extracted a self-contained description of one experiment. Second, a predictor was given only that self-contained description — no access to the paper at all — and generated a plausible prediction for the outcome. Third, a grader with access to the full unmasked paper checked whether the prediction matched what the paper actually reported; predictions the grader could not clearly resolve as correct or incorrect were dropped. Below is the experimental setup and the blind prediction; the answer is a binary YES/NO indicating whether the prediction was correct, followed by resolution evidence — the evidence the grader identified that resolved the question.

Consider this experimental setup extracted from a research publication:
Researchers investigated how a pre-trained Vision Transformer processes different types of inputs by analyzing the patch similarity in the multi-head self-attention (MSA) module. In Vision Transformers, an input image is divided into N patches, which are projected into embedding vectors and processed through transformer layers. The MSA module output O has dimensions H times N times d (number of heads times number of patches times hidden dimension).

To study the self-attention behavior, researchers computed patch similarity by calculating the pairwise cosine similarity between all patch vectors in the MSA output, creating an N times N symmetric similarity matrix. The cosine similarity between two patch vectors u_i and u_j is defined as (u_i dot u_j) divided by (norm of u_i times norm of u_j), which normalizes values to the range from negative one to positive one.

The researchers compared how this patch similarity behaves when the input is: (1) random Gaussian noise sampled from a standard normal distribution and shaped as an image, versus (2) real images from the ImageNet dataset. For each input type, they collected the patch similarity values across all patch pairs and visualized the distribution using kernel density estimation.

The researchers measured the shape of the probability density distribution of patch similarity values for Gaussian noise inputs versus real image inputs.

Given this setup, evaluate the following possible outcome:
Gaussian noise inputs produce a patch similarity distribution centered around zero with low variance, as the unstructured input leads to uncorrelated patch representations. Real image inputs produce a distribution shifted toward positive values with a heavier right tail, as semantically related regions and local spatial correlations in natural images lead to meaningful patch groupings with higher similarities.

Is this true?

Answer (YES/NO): NO